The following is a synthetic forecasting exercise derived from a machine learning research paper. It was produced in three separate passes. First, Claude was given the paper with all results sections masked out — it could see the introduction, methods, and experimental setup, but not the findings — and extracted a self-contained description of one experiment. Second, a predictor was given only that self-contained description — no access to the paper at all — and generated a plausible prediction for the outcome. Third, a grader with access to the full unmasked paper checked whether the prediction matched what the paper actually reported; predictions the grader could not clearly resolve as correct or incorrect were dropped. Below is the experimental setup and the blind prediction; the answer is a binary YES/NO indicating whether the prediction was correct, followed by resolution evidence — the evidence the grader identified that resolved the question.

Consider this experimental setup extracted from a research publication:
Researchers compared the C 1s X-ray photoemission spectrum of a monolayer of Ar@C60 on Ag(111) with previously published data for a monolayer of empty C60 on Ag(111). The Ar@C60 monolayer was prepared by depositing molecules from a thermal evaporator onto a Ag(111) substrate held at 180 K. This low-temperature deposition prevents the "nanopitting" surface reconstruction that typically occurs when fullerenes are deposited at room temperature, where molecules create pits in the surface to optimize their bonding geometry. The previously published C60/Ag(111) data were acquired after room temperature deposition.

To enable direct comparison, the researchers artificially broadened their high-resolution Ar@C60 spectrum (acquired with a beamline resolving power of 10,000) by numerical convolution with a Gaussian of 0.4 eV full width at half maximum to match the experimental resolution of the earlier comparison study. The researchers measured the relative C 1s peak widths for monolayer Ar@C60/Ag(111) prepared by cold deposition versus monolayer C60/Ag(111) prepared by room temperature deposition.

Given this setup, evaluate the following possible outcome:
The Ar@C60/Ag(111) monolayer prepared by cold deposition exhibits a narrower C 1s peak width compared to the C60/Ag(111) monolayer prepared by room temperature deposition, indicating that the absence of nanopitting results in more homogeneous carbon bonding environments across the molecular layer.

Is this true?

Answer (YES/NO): YES